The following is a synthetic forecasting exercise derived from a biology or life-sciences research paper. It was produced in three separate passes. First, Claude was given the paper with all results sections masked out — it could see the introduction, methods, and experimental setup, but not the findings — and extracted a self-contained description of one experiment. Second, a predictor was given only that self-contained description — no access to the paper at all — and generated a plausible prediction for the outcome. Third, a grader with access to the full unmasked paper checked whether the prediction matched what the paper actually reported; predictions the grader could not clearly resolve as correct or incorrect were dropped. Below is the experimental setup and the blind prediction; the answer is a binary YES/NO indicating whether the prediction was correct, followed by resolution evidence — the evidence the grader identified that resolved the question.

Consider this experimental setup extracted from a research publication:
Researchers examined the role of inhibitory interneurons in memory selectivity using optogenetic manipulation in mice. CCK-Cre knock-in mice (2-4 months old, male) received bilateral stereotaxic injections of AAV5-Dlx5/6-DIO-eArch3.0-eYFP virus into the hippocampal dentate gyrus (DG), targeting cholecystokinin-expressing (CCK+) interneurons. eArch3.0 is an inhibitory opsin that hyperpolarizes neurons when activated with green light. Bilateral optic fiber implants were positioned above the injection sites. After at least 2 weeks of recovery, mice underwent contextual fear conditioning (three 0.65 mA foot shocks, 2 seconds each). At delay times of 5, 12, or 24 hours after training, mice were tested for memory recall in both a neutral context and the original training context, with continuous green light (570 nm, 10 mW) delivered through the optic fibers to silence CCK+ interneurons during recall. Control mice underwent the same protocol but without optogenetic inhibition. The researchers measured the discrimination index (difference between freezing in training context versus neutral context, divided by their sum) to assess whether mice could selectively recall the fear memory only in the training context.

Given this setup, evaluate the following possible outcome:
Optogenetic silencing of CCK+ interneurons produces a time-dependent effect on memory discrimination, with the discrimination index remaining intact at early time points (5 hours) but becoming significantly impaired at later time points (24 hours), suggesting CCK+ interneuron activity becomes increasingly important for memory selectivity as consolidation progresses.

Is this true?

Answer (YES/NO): NO